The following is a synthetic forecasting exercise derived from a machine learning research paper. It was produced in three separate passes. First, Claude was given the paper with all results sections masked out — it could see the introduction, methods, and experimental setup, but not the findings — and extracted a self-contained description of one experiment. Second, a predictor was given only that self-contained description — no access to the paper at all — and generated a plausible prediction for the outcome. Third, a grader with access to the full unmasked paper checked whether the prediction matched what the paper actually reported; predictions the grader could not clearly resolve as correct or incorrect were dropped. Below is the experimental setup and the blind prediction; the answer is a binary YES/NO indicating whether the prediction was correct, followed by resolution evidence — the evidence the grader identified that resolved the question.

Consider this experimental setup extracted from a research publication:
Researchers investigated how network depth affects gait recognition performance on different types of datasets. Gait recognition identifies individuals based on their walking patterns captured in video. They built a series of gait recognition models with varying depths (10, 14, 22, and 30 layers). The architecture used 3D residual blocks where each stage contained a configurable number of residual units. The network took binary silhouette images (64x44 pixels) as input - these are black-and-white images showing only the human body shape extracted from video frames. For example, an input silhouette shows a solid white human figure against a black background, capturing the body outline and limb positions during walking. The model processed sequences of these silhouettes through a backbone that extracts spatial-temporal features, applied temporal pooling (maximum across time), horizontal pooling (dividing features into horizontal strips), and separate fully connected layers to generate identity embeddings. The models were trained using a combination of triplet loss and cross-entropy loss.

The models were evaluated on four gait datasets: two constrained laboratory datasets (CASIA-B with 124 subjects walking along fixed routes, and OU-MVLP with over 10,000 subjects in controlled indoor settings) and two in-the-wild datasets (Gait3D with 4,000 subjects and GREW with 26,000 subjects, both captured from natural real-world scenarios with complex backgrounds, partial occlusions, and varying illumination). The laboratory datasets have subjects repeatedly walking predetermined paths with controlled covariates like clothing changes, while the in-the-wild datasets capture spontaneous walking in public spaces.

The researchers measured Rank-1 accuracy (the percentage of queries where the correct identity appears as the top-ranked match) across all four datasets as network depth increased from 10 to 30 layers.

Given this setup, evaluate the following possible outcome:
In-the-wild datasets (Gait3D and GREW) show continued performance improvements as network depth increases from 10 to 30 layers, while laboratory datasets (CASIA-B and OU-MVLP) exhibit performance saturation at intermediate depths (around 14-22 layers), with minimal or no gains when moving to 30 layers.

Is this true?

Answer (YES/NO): NO